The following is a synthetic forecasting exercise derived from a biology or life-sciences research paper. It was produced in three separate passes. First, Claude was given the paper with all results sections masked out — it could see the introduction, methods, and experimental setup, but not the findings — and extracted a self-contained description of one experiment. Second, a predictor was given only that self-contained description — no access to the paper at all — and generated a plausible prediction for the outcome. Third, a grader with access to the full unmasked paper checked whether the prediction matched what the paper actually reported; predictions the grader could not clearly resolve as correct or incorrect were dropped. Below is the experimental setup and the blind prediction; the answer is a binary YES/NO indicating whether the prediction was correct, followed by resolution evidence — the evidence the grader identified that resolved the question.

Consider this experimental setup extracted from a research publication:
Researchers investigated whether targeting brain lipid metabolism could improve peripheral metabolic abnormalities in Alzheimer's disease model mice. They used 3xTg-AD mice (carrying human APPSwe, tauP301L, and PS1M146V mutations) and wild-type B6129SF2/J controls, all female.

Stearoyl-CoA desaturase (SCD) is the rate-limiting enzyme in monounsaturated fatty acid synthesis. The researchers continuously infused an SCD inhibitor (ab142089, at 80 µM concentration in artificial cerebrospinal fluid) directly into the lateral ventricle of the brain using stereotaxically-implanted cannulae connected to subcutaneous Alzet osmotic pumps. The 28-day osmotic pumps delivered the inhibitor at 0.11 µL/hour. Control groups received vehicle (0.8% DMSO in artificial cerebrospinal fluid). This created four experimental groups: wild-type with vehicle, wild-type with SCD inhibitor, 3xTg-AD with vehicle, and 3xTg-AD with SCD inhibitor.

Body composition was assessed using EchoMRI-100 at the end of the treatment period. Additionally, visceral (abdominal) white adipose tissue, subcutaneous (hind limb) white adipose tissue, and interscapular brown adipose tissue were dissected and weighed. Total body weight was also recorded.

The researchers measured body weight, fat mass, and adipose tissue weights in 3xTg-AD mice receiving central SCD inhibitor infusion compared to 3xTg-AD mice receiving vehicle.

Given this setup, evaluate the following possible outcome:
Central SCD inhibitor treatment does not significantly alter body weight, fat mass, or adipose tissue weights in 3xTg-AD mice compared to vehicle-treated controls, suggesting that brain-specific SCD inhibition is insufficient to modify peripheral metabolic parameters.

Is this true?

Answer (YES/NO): YES